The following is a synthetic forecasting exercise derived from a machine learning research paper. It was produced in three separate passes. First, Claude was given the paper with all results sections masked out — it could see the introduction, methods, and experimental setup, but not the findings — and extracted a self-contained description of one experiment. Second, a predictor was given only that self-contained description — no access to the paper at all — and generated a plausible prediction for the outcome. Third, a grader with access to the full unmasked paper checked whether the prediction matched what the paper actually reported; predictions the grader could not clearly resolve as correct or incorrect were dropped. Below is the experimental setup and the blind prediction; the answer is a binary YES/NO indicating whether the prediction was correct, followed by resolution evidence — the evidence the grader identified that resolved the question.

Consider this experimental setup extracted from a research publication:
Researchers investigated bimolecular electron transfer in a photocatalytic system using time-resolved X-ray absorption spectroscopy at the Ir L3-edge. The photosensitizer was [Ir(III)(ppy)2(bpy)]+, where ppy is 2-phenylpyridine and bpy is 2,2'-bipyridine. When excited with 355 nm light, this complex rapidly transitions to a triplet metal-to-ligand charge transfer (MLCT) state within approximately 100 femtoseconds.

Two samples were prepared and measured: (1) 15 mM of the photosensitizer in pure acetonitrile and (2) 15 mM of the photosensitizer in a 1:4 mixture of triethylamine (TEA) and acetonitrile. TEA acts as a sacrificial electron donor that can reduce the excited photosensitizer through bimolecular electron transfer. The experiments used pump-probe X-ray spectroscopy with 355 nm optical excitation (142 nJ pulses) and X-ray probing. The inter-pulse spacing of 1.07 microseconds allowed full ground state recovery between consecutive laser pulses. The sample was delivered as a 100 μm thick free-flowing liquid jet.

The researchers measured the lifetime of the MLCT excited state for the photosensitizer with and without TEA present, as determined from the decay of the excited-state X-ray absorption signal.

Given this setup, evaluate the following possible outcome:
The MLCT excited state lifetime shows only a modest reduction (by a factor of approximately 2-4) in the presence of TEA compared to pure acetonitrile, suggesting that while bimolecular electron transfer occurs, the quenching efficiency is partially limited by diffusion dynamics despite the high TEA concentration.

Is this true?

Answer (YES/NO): NO